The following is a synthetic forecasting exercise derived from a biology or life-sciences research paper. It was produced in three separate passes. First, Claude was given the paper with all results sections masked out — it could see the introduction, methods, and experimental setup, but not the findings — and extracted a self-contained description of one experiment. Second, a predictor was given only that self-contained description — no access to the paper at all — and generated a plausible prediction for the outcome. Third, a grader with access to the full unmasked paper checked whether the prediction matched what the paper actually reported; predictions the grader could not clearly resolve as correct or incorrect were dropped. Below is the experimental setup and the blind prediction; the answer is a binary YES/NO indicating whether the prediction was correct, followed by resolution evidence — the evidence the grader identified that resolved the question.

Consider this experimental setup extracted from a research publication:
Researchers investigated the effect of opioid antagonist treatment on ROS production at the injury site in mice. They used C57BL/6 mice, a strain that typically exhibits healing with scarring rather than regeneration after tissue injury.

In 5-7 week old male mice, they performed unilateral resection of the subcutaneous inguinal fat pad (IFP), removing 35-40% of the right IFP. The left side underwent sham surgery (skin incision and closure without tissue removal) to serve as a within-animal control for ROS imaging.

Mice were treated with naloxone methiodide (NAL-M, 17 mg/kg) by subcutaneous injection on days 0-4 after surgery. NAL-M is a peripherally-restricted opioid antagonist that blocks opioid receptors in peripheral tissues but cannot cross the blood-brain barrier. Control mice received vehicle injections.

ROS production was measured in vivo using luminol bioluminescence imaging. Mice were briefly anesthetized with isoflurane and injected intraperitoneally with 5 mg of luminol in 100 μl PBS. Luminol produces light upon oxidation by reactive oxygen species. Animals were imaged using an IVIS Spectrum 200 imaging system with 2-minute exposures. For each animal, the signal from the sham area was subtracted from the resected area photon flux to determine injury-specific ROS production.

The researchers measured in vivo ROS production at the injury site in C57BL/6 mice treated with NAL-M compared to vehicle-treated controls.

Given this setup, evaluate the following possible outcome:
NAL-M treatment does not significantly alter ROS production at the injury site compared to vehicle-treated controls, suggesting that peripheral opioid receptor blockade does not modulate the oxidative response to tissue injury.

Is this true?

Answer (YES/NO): NO